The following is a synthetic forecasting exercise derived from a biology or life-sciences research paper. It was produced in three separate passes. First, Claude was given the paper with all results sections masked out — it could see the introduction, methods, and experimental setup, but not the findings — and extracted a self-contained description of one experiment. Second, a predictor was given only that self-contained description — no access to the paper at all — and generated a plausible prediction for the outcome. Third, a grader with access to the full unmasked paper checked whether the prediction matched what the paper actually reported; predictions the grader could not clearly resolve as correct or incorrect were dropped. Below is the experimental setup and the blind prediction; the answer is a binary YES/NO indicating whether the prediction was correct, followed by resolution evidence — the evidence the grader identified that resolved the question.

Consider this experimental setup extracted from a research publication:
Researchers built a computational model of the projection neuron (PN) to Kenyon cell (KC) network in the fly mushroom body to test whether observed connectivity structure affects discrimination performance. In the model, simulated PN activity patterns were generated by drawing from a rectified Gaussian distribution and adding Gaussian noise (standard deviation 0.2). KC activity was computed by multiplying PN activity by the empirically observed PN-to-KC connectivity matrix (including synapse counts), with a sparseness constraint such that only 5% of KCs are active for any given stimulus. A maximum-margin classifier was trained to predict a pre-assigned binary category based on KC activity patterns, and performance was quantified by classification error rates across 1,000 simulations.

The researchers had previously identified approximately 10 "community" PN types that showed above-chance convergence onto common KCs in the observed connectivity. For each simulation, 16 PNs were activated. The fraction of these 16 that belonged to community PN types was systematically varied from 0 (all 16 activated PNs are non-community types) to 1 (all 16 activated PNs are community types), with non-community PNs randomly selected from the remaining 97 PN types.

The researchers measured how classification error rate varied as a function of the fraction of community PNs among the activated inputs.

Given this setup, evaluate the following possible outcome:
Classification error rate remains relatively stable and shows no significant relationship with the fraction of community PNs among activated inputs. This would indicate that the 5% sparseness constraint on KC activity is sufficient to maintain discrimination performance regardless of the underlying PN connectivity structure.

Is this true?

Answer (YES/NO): NO